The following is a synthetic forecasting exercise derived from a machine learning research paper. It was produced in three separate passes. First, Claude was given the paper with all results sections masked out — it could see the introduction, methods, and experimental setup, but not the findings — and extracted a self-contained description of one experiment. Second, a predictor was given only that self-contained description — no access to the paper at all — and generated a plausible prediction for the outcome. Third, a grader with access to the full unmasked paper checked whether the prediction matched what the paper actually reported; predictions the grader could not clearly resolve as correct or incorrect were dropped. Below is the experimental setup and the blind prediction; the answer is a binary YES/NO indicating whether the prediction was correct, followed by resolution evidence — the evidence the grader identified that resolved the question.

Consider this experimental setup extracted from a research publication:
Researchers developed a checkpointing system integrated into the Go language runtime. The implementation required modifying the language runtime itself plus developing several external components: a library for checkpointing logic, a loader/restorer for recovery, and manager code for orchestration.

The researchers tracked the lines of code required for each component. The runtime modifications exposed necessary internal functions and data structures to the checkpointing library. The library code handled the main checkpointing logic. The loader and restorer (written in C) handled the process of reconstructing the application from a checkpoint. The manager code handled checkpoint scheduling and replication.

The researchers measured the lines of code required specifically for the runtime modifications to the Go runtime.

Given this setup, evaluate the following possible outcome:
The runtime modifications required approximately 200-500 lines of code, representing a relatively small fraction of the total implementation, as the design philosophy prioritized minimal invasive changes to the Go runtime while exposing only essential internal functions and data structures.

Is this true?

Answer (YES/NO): NO